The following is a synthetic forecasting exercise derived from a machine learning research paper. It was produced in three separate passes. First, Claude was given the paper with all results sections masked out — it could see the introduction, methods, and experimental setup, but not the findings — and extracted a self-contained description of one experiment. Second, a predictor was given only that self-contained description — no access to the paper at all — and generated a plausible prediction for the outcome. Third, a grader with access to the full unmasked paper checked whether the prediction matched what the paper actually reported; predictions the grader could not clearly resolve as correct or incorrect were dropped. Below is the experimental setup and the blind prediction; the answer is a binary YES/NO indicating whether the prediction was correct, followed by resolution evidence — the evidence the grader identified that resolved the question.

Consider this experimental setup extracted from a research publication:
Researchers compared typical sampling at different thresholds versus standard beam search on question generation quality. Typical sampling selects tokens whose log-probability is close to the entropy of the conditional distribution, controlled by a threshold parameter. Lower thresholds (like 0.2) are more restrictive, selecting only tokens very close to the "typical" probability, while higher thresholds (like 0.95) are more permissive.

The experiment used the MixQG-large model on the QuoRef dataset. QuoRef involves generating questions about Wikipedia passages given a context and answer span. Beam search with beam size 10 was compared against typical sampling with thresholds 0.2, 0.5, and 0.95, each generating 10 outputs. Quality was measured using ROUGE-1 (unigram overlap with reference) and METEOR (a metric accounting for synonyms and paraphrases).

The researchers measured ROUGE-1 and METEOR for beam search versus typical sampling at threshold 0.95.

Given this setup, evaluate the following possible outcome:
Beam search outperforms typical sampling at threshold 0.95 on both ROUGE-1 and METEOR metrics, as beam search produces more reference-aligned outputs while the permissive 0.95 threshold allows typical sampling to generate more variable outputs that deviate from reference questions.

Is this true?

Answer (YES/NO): YES